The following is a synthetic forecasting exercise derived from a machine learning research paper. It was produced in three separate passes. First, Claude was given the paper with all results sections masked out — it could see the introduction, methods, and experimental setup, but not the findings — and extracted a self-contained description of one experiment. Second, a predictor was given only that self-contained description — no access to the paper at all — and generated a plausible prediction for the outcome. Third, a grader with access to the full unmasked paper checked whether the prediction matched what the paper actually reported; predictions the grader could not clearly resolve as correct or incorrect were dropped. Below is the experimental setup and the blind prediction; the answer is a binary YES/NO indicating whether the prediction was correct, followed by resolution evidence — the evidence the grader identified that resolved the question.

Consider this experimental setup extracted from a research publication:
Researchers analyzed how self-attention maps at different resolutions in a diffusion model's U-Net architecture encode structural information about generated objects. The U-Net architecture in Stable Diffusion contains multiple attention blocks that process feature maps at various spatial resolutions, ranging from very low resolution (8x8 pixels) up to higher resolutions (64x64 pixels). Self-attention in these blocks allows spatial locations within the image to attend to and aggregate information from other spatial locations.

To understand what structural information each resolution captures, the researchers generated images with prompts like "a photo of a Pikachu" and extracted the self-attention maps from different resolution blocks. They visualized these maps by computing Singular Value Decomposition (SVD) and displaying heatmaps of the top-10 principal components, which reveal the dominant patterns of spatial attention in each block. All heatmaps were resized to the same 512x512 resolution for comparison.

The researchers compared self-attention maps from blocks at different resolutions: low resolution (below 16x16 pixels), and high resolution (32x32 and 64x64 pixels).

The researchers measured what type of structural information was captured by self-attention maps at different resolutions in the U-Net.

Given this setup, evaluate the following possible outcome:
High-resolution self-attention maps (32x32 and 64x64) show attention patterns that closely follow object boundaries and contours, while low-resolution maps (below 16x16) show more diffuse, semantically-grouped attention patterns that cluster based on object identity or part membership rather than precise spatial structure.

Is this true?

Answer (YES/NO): NO